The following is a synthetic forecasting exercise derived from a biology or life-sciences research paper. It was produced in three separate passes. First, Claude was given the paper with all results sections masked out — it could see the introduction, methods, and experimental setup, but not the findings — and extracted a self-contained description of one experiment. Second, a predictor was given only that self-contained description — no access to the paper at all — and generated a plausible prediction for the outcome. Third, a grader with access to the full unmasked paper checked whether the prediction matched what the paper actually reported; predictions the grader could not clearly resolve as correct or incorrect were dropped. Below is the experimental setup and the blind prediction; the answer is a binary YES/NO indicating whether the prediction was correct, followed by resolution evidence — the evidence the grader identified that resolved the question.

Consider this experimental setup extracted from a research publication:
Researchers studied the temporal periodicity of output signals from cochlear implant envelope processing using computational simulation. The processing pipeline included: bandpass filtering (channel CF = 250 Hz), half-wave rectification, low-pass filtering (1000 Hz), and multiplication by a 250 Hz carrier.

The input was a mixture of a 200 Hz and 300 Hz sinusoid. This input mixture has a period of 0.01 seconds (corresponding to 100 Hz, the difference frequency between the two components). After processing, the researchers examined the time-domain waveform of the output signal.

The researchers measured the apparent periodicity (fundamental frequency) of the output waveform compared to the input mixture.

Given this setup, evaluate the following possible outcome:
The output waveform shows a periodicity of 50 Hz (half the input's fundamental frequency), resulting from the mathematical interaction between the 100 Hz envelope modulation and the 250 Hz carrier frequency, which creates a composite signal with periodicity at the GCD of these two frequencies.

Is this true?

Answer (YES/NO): YES